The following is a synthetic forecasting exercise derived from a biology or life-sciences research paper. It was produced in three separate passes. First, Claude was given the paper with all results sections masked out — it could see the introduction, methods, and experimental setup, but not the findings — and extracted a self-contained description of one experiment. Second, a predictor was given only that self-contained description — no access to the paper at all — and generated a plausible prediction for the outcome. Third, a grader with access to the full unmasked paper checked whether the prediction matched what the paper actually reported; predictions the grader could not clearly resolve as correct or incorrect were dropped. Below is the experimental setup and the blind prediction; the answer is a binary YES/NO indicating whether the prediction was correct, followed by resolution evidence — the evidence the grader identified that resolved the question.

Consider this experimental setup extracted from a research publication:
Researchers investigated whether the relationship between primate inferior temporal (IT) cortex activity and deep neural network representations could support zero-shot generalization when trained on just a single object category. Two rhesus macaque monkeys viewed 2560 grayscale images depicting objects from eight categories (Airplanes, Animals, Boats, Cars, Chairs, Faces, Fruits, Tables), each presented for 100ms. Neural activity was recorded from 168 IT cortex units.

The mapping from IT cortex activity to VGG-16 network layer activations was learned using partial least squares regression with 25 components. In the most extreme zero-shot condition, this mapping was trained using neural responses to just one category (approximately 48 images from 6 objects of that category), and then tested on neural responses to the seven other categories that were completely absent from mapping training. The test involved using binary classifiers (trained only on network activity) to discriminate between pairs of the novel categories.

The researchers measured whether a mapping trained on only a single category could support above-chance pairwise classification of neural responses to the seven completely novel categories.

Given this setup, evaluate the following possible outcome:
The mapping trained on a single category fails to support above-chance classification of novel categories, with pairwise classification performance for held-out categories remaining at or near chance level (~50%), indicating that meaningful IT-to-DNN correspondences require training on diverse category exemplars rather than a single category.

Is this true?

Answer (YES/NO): NO